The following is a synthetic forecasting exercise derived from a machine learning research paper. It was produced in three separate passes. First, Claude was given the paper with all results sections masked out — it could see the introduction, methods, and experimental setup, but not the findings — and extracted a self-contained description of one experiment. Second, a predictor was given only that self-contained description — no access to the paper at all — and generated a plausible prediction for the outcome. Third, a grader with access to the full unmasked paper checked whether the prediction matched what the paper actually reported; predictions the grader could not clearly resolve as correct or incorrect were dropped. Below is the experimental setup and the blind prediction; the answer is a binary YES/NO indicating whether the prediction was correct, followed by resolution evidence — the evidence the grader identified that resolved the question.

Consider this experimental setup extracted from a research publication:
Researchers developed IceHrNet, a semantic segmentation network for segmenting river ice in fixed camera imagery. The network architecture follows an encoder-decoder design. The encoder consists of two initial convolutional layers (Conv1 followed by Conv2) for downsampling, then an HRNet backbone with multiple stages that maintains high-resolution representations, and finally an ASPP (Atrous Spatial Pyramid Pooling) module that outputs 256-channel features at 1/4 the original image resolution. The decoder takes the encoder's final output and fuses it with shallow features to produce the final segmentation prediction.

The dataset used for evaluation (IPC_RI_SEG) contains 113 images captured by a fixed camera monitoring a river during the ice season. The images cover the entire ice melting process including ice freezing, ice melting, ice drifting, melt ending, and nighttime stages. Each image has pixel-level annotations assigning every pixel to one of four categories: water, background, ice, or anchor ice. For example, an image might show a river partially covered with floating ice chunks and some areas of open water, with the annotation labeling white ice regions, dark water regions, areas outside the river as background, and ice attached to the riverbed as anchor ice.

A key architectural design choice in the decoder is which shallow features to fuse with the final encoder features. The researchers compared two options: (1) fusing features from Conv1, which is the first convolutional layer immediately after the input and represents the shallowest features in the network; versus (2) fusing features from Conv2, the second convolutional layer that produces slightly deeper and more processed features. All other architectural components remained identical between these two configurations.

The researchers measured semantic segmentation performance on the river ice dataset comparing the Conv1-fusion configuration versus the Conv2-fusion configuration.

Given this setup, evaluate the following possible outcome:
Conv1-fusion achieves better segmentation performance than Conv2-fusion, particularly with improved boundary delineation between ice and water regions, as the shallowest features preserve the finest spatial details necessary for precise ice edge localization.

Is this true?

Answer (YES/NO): YES